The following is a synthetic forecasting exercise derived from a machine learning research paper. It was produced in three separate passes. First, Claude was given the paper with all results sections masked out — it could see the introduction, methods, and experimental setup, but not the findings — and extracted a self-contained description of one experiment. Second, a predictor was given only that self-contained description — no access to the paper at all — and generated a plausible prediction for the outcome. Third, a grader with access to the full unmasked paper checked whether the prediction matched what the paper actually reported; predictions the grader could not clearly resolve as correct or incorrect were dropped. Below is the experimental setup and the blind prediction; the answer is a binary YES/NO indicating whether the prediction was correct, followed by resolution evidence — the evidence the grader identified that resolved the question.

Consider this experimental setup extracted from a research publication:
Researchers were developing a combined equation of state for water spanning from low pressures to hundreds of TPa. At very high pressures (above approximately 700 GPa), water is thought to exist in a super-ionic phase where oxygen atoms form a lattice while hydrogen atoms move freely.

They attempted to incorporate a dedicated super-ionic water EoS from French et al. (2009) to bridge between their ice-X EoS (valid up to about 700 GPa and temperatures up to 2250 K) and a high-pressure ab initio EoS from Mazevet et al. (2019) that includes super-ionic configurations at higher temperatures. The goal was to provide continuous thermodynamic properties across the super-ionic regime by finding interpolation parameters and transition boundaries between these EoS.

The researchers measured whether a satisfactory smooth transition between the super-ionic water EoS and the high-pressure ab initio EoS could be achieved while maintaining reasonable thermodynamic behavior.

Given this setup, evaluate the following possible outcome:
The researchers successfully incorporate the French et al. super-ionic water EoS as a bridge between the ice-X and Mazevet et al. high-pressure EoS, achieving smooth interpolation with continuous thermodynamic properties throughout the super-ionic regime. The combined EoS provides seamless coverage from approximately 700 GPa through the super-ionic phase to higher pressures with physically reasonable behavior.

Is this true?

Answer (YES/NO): NO